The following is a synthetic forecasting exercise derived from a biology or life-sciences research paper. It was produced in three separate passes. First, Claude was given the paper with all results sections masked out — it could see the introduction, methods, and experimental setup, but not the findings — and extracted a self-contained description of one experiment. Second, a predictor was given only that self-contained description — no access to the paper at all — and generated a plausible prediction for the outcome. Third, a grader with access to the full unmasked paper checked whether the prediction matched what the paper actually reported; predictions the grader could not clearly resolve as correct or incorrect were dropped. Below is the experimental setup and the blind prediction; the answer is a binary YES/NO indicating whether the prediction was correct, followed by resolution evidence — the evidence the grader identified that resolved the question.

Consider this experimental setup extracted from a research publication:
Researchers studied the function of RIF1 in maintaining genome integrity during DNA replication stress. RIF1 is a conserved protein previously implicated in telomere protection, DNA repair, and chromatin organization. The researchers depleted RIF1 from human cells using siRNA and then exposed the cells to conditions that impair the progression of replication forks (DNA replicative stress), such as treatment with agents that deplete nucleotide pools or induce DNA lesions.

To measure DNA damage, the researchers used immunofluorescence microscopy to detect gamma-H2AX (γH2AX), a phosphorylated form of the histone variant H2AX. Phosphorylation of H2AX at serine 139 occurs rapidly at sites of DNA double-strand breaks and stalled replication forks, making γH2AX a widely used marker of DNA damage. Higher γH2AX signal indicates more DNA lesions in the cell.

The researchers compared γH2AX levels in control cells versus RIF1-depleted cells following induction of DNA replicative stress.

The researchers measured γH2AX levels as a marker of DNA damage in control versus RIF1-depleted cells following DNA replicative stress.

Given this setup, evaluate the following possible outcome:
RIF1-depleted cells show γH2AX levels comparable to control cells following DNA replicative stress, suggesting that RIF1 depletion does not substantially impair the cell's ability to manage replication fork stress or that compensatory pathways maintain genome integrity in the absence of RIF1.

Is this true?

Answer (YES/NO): NO